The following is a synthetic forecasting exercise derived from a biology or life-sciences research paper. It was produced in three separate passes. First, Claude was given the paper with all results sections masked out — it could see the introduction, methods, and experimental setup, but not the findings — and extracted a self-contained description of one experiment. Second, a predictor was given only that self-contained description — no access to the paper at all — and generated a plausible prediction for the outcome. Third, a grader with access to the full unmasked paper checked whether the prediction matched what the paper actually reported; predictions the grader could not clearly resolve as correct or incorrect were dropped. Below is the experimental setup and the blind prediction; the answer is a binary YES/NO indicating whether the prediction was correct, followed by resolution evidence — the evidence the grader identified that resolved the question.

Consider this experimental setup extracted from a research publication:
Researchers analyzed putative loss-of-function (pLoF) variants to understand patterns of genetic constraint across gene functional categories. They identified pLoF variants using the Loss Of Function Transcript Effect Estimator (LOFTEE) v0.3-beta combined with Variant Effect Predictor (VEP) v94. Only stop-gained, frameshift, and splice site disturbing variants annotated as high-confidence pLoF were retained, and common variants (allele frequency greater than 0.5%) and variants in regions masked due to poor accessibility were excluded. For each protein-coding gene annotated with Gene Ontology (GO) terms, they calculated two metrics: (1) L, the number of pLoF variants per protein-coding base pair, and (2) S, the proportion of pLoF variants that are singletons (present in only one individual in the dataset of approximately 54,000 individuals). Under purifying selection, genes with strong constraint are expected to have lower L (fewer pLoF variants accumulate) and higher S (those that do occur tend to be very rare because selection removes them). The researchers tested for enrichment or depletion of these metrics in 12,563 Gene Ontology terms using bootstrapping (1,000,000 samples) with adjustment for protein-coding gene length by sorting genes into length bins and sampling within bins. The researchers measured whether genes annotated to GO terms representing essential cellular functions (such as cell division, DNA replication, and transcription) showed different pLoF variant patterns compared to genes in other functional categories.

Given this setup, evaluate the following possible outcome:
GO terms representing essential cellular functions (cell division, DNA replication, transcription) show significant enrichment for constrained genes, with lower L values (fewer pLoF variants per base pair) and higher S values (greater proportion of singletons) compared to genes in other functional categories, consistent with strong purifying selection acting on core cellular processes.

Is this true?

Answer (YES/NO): NO